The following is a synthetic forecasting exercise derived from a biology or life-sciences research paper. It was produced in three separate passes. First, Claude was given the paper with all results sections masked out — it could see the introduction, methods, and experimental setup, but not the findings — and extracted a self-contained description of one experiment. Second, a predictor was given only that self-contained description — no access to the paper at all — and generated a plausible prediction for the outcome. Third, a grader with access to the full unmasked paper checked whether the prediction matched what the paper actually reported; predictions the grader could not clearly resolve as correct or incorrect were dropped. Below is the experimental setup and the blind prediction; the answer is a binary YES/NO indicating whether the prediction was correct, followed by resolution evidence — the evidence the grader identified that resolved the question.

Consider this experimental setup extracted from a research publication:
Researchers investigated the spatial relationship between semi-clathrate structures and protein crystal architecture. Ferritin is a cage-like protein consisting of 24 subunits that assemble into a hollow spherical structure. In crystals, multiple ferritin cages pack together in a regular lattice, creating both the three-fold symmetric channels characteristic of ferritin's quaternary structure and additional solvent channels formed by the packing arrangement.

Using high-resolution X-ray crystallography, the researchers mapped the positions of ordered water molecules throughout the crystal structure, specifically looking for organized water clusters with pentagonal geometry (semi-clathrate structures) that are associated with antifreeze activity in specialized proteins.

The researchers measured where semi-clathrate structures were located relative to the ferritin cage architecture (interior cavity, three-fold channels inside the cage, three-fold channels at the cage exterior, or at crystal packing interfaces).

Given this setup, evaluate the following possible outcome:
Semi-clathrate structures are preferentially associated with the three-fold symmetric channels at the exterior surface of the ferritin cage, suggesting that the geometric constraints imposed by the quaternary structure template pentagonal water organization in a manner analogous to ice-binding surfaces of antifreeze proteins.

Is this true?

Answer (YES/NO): YES